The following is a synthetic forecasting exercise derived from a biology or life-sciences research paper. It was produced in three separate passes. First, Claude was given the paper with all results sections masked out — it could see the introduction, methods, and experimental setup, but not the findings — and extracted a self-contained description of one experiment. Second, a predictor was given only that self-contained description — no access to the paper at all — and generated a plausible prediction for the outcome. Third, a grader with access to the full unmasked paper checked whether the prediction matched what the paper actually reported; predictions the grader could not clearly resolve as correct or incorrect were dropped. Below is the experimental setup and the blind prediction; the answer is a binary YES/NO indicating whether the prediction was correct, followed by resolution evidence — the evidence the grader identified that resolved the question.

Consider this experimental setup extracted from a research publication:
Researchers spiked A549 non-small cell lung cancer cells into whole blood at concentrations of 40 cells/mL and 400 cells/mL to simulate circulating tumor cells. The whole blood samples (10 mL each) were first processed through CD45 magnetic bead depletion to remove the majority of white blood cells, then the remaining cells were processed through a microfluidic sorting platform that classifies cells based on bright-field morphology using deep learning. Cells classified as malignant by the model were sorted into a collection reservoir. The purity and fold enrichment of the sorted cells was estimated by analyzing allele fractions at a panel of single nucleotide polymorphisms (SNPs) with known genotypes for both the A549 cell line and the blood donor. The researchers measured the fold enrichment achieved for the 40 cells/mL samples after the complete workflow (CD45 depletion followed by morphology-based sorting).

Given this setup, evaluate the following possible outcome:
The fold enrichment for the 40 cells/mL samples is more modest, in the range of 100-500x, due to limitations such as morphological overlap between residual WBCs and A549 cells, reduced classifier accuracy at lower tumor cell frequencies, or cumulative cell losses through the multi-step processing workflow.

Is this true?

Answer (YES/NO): NO